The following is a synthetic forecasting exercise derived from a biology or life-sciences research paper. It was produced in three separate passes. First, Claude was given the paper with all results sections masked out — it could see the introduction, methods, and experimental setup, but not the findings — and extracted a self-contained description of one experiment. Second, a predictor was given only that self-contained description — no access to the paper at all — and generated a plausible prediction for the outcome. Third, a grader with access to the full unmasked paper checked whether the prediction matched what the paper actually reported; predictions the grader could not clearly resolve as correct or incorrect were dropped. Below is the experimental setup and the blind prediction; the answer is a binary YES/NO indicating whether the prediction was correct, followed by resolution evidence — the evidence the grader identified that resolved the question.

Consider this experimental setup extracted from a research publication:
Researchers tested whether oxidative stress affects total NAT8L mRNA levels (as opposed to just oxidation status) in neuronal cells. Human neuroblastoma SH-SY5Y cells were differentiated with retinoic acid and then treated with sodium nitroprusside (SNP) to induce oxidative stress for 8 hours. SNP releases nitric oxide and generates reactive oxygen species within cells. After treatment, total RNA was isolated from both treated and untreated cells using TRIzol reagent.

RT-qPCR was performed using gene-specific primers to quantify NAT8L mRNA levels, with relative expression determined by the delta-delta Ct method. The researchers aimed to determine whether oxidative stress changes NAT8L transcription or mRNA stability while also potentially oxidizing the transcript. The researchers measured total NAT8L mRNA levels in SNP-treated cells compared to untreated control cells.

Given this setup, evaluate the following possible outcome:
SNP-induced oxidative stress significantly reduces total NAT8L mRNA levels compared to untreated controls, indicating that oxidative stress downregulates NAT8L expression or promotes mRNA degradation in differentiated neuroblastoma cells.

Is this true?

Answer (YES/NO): NO